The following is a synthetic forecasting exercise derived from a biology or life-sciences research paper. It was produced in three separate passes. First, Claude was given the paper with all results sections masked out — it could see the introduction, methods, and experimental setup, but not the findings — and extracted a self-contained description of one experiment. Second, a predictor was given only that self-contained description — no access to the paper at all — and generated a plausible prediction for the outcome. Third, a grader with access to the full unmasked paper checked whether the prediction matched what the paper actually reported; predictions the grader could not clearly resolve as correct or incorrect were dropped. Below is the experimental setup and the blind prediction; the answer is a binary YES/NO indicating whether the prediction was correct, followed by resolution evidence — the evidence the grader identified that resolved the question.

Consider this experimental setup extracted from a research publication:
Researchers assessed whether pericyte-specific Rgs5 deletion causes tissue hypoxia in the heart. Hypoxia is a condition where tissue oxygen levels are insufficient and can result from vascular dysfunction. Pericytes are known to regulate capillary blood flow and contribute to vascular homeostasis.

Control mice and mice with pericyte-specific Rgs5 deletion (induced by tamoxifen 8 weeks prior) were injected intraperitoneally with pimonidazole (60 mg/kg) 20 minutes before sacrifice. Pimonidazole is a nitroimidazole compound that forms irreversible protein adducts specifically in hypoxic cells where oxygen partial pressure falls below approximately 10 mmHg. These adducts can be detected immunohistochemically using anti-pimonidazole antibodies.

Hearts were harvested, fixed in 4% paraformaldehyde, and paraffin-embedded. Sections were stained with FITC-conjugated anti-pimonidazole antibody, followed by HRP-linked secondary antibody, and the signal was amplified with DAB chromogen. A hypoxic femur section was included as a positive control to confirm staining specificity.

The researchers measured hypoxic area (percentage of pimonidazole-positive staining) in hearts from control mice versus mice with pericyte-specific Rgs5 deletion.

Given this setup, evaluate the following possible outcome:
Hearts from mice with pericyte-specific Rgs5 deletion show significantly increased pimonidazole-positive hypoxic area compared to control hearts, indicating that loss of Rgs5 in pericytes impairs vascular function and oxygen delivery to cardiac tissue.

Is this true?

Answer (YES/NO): NO